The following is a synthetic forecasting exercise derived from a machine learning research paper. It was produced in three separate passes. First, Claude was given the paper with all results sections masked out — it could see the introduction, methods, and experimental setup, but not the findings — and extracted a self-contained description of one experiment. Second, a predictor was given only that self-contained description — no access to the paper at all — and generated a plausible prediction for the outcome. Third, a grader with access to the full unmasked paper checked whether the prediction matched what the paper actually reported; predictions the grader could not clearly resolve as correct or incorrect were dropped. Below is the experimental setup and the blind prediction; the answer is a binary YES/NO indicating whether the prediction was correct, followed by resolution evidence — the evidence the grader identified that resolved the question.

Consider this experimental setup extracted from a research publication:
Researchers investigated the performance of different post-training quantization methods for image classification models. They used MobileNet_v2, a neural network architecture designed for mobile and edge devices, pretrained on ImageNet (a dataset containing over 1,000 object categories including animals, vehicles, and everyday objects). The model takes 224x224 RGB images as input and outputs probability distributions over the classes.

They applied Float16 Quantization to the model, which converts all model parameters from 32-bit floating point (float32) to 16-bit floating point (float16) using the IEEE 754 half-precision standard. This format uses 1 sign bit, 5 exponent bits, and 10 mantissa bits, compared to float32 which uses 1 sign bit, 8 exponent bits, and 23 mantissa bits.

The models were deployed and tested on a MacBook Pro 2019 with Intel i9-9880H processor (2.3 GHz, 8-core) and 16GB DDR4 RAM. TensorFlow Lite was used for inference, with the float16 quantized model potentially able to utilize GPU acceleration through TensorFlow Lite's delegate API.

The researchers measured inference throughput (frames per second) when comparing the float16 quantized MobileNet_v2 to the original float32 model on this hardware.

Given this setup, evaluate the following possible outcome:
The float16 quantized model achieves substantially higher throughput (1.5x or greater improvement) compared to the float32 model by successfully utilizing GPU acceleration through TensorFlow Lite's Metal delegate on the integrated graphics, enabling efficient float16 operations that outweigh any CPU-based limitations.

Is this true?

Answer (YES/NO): YES